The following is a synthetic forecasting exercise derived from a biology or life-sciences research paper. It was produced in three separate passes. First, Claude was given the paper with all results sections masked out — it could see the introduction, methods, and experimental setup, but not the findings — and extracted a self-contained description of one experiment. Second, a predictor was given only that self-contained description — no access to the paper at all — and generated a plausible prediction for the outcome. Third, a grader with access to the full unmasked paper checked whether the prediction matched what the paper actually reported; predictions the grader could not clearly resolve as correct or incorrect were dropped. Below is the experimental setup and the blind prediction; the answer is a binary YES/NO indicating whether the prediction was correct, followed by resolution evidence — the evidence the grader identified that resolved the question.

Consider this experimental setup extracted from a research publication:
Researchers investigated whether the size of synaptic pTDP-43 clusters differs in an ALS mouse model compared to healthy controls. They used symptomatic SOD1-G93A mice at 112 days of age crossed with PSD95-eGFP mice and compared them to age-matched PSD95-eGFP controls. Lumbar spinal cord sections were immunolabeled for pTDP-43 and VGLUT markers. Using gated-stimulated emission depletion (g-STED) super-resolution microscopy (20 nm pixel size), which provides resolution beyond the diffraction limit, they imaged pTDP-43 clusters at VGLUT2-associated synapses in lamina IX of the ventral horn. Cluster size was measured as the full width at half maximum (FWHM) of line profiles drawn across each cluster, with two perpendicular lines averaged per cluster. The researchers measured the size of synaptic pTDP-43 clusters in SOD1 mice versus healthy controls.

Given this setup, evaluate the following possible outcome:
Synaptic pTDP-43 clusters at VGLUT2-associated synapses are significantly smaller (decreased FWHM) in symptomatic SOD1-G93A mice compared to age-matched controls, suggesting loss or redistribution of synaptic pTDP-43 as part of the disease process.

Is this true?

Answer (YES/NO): NO